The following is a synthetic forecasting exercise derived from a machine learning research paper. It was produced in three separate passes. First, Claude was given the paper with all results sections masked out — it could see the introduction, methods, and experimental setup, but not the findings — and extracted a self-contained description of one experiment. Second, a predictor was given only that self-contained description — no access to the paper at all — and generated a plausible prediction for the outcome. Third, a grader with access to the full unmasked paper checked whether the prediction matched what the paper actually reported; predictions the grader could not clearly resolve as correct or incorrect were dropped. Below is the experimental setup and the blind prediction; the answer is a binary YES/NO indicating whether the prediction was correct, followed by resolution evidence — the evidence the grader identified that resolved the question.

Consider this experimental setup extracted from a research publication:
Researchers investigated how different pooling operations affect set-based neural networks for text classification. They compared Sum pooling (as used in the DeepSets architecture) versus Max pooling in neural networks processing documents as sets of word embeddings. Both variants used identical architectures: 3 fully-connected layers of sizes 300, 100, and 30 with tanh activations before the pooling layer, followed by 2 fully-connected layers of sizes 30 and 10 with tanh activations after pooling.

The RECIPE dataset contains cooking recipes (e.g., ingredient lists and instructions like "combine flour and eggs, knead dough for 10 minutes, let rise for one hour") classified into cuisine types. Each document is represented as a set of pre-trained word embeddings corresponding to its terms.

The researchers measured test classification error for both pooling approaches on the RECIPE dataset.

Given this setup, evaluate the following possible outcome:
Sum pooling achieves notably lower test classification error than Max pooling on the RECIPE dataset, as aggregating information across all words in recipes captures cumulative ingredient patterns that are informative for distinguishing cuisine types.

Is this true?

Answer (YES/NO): NO